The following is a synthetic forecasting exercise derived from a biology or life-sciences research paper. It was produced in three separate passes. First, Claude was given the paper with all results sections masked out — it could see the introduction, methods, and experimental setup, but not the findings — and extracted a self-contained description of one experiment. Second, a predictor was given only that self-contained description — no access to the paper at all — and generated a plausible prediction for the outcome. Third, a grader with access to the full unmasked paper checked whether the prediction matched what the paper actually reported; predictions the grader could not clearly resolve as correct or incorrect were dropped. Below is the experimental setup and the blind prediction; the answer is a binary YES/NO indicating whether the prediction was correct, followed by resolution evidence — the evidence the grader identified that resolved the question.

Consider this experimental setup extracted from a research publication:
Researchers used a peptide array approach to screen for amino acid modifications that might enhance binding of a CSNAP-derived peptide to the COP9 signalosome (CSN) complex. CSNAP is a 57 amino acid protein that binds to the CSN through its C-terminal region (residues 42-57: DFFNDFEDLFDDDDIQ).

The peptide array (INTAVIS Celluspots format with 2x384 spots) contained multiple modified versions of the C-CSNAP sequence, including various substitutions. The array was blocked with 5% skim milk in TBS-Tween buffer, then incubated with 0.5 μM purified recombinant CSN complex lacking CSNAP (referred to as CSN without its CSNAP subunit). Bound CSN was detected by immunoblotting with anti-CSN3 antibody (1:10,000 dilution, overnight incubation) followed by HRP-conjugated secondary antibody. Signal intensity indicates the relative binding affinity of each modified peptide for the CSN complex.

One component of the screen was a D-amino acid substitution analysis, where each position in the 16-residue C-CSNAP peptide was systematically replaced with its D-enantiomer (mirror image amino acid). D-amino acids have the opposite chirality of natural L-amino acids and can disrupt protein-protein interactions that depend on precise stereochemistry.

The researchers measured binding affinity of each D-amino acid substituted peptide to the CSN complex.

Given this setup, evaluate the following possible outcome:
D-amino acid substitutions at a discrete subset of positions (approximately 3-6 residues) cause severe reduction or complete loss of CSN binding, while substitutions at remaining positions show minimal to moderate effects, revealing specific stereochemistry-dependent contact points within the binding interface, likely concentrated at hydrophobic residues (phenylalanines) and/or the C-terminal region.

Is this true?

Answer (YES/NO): NO